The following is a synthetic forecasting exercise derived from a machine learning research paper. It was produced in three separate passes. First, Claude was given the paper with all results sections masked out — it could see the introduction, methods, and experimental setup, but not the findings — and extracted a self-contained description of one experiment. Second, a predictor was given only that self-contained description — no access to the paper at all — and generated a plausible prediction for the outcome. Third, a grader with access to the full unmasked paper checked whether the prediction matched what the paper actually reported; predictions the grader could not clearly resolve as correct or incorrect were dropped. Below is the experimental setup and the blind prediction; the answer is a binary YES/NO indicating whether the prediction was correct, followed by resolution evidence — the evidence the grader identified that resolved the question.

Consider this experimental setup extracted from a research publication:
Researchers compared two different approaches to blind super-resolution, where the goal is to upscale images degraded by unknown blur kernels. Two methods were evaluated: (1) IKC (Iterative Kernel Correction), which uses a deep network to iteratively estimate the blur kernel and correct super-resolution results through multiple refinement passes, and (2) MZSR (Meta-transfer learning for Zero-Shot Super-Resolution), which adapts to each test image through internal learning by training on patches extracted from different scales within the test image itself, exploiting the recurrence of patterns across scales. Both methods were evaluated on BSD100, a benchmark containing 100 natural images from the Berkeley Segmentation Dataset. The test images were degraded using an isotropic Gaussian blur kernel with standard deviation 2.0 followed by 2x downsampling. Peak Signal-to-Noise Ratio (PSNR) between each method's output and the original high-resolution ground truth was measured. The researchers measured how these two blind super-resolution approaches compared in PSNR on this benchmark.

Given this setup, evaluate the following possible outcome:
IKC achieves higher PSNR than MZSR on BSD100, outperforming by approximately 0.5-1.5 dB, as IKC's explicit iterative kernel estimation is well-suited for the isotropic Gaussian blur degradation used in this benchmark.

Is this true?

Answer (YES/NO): NO